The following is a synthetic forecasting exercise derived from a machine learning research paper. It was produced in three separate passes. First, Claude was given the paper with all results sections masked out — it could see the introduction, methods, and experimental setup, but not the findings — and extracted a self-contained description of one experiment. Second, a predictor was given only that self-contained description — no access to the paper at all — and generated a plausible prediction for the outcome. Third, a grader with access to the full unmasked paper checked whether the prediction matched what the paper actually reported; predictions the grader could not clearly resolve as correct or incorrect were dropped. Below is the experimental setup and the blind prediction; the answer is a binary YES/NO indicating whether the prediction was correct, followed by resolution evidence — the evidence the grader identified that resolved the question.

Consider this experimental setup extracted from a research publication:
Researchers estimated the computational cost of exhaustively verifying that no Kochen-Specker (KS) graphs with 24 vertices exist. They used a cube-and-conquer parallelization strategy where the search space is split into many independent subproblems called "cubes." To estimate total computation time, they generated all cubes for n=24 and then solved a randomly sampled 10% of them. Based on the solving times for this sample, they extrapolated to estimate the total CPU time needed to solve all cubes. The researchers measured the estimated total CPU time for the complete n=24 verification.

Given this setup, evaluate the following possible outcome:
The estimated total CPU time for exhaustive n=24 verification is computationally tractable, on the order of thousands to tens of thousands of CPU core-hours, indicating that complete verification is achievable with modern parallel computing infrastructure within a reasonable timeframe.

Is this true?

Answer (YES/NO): NO